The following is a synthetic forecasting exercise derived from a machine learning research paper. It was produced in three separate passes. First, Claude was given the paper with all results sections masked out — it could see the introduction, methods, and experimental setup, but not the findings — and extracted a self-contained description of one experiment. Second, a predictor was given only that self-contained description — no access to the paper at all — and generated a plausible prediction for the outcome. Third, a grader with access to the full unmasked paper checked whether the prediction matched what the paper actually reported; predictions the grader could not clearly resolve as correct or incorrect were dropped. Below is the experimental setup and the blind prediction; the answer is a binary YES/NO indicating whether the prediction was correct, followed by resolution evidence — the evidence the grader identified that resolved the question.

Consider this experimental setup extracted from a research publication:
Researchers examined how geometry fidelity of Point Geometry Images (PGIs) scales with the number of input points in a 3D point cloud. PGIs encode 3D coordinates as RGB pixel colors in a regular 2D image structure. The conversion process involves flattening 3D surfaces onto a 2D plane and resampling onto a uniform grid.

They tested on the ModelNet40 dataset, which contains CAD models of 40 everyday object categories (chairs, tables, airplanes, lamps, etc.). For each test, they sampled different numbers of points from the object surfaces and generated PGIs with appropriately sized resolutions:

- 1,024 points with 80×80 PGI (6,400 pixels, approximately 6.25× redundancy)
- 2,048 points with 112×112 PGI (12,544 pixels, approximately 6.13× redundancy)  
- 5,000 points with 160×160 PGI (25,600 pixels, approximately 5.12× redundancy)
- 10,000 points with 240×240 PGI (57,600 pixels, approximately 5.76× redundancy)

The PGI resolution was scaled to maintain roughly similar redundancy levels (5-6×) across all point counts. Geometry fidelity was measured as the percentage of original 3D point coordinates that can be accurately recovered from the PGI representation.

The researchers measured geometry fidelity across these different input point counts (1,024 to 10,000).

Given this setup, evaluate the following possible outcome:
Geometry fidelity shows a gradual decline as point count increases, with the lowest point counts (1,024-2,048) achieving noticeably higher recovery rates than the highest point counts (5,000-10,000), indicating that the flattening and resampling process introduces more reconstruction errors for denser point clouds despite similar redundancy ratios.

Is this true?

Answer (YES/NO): NO